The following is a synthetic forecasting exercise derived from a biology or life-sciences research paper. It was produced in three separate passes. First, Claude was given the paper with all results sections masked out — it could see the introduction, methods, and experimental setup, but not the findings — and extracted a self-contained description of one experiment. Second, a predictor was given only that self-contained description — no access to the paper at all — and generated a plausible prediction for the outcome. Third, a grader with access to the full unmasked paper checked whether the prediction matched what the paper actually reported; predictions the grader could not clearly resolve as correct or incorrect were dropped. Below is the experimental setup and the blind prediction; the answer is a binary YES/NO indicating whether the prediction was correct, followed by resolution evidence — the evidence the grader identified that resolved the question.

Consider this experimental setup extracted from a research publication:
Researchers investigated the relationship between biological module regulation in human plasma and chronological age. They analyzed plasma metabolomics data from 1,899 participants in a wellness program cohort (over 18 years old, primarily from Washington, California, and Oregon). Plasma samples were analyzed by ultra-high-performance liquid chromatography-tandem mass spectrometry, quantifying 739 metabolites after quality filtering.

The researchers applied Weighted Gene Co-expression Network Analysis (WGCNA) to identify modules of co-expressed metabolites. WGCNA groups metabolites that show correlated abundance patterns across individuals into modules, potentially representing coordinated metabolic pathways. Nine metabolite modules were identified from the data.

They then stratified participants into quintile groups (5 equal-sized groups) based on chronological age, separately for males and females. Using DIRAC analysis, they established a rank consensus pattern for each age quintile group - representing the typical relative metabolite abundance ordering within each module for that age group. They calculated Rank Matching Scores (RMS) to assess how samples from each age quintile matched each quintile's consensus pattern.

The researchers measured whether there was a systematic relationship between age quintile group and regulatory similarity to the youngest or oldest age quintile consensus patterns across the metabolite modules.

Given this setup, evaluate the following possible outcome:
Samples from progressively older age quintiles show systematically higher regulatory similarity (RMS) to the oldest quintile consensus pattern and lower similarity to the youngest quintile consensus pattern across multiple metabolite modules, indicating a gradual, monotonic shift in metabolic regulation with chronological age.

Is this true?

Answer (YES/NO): YES